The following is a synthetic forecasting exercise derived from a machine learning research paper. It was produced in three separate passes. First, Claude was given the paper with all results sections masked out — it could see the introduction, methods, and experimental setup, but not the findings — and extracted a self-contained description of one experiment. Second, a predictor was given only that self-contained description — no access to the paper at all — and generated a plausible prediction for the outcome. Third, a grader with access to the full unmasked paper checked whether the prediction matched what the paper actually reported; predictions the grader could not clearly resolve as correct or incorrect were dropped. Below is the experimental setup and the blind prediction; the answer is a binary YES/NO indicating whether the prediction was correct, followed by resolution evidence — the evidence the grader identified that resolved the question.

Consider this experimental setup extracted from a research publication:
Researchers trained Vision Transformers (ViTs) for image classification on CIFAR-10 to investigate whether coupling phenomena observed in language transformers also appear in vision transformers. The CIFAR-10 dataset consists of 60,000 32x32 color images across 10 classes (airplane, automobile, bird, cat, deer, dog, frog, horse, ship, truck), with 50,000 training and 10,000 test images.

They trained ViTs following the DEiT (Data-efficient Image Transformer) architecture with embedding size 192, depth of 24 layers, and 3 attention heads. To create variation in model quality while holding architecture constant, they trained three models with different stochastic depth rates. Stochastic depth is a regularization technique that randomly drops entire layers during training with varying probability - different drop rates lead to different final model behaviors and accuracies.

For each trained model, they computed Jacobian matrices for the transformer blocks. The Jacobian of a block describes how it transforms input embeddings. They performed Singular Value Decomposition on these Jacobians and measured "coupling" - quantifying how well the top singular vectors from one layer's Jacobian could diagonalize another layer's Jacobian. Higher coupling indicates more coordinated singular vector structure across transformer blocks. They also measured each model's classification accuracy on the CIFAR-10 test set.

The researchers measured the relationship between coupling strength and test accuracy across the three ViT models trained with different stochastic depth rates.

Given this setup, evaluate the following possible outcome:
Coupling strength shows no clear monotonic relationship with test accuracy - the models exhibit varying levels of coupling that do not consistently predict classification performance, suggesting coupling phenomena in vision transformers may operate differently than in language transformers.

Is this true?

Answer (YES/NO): NO